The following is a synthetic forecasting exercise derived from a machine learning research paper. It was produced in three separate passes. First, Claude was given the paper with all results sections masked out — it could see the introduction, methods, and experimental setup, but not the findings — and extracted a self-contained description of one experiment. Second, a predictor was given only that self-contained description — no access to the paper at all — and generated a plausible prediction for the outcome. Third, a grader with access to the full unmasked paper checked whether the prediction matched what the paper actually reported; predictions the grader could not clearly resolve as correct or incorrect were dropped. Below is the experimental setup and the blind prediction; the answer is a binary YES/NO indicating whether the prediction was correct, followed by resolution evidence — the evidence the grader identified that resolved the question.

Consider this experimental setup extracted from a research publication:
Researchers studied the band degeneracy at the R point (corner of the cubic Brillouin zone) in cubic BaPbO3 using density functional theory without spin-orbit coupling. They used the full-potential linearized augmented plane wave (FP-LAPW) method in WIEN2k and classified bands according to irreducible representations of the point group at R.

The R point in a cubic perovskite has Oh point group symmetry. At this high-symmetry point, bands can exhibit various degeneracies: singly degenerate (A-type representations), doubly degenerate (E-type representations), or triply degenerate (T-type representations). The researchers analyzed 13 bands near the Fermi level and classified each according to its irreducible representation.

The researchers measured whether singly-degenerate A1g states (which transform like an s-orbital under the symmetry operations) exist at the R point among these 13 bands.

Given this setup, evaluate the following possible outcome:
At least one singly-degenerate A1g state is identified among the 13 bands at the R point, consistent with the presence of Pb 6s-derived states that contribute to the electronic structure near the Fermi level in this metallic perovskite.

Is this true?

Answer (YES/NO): YES